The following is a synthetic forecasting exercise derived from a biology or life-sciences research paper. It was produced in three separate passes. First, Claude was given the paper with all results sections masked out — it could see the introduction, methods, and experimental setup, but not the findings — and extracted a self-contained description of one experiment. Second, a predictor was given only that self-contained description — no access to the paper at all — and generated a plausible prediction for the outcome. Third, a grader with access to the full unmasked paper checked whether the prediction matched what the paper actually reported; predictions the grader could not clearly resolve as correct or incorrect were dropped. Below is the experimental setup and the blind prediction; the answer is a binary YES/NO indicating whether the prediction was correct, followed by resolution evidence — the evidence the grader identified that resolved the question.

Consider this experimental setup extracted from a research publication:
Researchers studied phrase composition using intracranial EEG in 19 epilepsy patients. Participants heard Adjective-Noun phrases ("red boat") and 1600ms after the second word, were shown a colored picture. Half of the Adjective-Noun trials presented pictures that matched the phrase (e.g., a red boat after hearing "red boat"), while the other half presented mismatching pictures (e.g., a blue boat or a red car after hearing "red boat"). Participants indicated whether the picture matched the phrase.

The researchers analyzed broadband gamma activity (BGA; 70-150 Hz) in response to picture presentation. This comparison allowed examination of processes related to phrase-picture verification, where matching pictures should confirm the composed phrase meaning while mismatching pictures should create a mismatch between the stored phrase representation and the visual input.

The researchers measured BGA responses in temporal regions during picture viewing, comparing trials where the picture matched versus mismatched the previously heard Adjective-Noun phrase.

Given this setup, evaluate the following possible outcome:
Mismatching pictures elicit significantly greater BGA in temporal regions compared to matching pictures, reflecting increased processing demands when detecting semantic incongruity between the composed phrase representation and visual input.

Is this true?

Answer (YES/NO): NO